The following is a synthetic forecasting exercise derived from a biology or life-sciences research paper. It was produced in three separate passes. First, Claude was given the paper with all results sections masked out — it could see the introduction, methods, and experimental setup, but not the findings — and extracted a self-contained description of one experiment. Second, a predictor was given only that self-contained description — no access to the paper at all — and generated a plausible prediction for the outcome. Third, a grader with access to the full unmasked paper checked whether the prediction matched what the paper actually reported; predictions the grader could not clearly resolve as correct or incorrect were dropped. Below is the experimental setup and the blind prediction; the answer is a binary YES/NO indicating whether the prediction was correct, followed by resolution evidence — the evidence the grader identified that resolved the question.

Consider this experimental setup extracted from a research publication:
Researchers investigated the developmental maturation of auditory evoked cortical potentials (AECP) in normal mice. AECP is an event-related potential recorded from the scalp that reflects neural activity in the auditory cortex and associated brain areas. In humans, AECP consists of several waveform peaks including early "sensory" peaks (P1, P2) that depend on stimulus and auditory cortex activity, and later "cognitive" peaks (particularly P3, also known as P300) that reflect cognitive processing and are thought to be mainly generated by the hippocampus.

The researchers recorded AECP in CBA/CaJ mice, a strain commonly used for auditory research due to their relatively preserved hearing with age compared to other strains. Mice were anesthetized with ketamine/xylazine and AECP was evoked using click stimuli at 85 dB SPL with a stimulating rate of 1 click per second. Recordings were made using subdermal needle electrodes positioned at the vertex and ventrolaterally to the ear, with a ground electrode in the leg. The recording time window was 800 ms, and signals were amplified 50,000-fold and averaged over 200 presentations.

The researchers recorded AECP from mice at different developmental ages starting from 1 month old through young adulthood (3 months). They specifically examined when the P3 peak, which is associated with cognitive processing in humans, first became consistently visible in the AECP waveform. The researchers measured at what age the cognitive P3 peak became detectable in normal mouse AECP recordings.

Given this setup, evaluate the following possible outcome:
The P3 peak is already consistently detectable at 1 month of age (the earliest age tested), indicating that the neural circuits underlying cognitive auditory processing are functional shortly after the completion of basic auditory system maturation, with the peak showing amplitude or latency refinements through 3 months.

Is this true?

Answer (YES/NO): NO